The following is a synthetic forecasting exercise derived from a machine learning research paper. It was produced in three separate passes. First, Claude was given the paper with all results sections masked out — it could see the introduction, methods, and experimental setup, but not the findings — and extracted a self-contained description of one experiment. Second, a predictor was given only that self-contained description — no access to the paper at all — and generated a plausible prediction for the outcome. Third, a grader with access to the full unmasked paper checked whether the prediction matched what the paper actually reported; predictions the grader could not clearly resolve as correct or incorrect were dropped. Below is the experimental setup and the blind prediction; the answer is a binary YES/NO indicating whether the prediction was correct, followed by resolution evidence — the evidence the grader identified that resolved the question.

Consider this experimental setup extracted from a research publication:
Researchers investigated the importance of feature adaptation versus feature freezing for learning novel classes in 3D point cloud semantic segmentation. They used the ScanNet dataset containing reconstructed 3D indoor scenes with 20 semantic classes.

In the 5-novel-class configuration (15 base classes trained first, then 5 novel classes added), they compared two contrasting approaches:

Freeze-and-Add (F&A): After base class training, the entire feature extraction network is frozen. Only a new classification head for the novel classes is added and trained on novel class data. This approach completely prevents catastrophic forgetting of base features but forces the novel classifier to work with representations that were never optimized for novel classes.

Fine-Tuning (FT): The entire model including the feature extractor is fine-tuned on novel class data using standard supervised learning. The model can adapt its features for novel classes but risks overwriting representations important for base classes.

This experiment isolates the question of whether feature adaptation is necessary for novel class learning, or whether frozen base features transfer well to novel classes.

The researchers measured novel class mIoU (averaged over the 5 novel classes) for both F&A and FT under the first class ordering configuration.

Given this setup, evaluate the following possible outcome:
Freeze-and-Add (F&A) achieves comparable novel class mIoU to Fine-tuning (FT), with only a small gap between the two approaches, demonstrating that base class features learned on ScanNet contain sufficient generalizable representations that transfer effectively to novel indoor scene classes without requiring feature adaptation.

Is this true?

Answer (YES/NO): NO